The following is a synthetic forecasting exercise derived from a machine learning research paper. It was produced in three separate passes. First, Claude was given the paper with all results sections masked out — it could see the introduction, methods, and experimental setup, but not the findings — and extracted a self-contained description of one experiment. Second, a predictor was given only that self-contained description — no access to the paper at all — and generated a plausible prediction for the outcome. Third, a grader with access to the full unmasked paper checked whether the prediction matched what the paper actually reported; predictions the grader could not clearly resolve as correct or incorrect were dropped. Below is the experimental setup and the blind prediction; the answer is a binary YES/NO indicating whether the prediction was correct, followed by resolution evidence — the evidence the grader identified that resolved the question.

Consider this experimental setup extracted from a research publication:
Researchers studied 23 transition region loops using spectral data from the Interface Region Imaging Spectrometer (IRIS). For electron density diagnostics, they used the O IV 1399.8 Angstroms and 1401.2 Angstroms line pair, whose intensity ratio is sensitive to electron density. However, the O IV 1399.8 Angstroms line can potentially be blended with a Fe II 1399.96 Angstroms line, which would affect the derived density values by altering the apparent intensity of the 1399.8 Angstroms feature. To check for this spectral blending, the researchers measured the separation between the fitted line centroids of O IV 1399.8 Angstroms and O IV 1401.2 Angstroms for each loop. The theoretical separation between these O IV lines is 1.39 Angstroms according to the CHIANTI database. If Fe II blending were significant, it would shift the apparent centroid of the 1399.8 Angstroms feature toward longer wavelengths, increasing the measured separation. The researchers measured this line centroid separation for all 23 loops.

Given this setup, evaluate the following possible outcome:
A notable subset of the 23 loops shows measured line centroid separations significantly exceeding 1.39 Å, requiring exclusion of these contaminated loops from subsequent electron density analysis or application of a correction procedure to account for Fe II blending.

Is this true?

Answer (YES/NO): NO